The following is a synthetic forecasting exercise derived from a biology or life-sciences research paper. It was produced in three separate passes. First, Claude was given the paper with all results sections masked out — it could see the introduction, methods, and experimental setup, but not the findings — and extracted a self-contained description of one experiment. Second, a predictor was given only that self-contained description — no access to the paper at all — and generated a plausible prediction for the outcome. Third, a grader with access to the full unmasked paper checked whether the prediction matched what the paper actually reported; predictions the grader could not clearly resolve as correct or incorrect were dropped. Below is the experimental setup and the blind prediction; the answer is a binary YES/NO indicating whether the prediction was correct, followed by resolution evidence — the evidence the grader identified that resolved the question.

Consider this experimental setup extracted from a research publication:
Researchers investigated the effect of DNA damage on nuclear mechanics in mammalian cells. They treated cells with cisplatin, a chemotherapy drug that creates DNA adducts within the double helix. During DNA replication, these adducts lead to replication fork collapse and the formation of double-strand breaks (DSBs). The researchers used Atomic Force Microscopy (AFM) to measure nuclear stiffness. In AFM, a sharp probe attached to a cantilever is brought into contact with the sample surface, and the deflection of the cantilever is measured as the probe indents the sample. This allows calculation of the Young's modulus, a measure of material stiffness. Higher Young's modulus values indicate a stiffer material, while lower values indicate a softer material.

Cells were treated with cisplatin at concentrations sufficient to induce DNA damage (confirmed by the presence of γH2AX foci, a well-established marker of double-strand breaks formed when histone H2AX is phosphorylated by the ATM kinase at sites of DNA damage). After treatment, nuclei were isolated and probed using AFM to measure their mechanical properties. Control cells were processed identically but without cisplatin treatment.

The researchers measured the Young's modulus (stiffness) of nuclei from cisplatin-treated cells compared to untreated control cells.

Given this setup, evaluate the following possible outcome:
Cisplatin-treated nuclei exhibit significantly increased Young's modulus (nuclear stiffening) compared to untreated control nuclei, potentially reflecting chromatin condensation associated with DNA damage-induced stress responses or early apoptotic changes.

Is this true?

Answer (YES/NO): NO